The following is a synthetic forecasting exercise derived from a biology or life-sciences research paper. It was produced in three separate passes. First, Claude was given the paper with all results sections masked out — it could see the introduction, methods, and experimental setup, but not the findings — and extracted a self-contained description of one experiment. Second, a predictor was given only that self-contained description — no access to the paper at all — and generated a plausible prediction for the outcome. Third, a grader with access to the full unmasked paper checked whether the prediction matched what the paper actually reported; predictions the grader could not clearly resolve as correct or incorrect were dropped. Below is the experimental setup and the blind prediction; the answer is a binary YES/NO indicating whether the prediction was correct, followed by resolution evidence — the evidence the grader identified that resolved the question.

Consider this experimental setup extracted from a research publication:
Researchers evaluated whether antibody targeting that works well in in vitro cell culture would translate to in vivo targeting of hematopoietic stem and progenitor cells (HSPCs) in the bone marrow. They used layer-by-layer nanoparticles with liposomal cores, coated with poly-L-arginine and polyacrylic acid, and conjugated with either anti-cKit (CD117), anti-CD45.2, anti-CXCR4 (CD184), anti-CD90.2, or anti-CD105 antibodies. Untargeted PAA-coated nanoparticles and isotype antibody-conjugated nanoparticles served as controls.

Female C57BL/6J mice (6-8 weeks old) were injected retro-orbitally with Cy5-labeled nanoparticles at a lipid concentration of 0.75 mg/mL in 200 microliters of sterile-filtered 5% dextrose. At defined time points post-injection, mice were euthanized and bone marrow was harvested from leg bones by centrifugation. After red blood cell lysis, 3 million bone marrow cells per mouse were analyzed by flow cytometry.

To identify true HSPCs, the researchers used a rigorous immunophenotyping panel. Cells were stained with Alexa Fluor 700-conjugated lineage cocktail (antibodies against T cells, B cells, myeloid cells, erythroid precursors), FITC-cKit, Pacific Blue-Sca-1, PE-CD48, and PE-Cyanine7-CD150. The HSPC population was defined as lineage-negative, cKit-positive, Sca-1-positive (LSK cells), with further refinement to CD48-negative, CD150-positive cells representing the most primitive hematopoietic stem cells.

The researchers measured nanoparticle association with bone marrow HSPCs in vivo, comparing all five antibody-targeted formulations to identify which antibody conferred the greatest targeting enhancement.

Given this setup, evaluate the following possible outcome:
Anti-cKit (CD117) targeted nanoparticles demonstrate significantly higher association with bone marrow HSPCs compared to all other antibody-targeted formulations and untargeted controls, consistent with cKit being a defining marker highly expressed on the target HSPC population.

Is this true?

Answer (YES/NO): NO